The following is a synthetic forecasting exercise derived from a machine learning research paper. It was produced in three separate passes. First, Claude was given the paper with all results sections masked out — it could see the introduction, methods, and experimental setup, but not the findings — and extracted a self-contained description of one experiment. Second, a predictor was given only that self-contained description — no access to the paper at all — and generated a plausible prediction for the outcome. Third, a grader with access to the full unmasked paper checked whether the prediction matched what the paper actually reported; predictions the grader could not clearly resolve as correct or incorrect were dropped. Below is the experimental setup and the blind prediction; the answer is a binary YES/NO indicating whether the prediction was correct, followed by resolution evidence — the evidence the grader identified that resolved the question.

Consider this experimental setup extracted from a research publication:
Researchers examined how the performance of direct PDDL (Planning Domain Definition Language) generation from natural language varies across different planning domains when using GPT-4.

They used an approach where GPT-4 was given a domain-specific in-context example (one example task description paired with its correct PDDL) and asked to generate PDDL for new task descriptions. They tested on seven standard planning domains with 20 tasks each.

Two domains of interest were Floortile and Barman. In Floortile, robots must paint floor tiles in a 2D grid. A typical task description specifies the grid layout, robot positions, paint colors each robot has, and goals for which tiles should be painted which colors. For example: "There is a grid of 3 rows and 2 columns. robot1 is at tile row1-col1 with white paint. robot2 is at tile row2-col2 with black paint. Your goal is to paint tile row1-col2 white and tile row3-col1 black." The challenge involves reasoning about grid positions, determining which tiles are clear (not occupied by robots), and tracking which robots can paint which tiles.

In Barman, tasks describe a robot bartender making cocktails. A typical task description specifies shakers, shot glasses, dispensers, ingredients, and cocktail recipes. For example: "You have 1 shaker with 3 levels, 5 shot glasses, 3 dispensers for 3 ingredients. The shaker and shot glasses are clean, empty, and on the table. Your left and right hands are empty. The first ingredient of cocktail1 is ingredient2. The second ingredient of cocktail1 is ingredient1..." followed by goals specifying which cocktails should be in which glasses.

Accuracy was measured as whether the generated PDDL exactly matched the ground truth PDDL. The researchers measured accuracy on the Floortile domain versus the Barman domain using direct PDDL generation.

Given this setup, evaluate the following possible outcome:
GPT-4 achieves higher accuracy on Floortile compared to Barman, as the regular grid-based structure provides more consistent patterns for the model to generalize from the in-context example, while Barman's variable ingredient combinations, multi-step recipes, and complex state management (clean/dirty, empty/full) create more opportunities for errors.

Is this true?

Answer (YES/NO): NO